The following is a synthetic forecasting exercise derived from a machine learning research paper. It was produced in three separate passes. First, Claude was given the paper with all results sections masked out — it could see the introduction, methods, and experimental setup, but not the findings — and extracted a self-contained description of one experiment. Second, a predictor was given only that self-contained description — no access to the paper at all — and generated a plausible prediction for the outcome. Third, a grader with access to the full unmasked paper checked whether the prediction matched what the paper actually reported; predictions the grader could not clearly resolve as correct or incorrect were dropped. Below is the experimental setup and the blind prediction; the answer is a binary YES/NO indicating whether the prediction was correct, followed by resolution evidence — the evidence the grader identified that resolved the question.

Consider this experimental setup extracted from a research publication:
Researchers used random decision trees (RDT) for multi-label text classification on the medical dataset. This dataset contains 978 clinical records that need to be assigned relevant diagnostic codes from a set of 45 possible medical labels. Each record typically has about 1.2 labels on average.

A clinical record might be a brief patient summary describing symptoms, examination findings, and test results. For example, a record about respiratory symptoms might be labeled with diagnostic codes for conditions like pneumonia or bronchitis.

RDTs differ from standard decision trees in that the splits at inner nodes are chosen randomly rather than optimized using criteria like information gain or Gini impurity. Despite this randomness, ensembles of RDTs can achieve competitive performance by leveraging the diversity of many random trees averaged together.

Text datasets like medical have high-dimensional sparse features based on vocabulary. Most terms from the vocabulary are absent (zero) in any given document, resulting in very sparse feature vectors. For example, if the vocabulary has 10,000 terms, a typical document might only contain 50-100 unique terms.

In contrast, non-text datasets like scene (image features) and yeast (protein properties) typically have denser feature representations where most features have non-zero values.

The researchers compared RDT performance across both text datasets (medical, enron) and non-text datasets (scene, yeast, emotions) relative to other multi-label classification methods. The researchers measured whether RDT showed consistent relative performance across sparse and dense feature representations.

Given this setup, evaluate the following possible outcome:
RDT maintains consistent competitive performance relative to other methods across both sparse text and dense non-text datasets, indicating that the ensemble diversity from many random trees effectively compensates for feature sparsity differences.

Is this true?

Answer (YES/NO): NO